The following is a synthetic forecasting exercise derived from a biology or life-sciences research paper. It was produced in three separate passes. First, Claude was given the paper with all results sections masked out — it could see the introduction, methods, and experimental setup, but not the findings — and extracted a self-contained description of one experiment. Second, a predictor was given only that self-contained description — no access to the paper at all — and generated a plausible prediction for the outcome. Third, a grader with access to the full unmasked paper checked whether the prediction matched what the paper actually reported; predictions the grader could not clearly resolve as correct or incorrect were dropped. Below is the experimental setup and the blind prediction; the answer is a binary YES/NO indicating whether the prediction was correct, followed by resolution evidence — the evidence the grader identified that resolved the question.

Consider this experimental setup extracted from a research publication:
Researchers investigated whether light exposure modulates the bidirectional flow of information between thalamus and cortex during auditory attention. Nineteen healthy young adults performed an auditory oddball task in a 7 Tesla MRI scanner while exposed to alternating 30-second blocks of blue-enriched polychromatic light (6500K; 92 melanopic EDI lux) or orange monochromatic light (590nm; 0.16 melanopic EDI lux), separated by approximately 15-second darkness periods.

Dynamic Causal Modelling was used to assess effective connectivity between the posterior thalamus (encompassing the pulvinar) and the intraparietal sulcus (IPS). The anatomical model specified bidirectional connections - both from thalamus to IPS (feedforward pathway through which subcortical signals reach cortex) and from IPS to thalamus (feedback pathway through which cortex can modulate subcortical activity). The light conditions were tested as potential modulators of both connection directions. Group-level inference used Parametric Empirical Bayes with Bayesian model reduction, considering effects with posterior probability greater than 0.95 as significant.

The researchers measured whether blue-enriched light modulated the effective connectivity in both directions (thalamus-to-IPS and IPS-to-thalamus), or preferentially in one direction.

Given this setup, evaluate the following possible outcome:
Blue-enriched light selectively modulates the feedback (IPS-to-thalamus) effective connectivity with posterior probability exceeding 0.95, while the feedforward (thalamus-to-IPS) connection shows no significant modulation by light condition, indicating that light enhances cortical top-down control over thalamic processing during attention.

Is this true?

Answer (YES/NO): NO